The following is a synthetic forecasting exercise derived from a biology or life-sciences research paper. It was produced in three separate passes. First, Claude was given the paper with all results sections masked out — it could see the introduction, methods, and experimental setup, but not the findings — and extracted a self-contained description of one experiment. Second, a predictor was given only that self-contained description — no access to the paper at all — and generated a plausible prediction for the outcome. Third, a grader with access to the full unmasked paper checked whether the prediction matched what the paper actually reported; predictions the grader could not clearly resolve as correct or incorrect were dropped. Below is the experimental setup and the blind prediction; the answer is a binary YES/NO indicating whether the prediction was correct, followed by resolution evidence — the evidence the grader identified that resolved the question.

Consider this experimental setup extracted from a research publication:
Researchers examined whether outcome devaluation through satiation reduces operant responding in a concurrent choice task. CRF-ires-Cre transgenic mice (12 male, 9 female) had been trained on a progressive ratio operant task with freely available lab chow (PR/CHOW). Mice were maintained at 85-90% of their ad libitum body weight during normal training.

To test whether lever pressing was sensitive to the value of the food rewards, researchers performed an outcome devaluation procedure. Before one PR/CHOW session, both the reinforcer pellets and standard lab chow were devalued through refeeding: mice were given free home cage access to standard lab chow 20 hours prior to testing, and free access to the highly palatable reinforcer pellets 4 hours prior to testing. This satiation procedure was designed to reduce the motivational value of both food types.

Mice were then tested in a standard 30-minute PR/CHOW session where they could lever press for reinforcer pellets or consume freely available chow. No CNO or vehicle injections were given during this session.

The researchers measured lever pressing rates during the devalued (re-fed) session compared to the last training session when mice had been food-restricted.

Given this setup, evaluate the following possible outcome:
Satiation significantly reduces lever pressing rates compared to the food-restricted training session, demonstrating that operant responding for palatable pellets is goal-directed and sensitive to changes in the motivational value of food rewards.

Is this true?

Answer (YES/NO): NO